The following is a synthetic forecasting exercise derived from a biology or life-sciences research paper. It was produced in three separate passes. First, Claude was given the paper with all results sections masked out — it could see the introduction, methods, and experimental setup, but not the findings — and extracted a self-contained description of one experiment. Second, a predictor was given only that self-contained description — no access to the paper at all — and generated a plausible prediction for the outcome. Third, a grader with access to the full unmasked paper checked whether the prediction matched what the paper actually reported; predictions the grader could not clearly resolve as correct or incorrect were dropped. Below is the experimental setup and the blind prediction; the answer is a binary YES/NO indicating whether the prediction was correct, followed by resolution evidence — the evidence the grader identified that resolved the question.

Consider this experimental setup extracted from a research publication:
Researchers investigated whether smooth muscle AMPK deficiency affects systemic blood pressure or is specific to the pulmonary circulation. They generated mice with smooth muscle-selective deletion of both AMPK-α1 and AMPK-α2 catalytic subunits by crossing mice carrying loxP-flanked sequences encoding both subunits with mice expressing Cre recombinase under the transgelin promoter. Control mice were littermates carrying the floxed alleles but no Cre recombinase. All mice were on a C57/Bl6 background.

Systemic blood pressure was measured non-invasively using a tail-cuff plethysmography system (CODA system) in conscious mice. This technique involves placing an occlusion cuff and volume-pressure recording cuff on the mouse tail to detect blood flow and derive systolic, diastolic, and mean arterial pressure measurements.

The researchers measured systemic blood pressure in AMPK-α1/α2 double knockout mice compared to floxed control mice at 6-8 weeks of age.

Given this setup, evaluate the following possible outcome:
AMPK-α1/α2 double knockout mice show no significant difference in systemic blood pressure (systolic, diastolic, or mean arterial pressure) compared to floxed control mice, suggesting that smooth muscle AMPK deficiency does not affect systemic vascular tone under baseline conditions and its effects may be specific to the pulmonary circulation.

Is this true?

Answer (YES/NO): YES